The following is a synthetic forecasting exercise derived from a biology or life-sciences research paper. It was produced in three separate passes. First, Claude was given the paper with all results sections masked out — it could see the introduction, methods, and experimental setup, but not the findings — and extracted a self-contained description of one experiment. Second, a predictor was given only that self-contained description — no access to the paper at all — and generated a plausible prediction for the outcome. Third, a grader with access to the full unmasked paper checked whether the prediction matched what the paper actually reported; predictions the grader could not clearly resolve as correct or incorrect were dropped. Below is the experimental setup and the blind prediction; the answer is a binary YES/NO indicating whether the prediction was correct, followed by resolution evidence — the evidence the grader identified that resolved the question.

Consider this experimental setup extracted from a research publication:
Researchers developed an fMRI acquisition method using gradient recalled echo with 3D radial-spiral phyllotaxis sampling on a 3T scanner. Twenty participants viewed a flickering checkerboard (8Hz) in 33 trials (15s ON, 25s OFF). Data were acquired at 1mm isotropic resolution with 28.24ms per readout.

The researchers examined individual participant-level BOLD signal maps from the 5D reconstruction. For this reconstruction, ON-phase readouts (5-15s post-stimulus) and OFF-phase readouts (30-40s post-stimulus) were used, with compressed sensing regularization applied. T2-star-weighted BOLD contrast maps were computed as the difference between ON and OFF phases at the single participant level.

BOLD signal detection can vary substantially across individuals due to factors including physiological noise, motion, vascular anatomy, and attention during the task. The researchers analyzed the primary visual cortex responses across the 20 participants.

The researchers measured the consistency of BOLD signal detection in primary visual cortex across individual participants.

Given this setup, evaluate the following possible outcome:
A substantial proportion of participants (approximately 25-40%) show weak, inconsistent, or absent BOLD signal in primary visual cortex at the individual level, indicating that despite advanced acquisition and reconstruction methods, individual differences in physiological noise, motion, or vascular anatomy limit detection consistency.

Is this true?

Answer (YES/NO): NO